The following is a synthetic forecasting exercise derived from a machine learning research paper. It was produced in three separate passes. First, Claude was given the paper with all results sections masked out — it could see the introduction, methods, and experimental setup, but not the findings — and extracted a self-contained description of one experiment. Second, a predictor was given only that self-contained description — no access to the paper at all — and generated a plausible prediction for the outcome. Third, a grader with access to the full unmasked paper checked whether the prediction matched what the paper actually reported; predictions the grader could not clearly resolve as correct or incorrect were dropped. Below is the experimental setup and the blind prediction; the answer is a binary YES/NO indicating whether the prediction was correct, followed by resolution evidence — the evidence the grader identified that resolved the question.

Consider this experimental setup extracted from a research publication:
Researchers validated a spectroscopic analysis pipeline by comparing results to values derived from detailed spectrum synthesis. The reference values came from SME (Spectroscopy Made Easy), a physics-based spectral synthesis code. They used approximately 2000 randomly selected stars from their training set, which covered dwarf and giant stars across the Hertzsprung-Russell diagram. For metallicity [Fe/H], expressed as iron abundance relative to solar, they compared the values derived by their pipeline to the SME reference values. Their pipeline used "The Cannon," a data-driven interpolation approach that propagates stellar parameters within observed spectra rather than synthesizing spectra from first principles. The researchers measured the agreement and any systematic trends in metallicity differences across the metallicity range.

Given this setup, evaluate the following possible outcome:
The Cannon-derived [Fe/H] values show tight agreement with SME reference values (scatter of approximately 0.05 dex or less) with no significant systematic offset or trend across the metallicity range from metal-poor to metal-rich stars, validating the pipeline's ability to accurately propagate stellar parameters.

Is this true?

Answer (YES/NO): NO